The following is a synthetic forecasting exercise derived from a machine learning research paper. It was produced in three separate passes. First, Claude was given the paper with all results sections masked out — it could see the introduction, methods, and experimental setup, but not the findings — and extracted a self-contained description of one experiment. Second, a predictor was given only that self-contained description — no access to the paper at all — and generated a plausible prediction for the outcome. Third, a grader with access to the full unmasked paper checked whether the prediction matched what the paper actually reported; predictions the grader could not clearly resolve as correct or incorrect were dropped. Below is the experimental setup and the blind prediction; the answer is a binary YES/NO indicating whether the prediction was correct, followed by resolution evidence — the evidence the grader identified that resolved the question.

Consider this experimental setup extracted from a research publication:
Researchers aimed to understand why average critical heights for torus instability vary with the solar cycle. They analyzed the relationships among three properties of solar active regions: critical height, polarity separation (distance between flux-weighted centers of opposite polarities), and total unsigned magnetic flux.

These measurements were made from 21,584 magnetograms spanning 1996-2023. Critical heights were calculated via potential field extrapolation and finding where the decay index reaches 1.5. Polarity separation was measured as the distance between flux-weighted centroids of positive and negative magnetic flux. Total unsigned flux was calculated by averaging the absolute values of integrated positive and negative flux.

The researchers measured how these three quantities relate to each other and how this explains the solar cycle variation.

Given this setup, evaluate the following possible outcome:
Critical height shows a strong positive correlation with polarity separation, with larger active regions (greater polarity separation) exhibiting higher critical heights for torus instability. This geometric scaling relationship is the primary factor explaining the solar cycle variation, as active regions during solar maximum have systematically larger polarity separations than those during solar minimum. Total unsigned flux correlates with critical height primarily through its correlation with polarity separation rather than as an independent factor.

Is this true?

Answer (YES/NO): YES